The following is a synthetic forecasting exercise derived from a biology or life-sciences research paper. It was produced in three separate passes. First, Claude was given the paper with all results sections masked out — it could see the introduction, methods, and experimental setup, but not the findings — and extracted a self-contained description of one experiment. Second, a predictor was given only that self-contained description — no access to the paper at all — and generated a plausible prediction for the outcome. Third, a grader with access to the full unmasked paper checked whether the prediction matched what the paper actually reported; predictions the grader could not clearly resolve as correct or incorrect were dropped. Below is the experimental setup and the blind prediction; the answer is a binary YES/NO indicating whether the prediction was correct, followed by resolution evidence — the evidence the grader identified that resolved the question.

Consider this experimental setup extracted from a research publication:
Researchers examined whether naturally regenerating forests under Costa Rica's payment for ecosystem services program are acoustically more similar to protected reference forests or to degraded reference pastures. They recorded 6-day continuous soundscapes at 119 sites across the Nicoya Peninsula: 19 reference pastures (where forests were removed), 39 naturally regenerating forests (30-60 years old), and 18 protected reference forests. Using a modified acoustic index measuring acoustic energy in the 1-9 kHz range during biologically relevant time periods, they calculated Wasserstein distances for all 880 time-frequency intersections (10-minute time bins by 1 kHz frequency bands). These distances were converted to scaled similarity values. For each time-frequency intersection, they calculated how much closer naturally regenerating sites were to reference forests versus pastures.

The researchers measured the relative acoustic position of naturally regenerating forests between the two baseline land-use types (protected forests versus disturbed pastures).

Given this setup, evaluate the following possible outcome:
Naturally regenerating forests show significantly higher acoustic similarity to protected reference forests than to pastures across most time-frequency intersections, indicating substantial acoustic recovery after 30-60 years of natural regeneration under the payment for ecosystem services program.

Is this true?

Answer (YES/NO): YES